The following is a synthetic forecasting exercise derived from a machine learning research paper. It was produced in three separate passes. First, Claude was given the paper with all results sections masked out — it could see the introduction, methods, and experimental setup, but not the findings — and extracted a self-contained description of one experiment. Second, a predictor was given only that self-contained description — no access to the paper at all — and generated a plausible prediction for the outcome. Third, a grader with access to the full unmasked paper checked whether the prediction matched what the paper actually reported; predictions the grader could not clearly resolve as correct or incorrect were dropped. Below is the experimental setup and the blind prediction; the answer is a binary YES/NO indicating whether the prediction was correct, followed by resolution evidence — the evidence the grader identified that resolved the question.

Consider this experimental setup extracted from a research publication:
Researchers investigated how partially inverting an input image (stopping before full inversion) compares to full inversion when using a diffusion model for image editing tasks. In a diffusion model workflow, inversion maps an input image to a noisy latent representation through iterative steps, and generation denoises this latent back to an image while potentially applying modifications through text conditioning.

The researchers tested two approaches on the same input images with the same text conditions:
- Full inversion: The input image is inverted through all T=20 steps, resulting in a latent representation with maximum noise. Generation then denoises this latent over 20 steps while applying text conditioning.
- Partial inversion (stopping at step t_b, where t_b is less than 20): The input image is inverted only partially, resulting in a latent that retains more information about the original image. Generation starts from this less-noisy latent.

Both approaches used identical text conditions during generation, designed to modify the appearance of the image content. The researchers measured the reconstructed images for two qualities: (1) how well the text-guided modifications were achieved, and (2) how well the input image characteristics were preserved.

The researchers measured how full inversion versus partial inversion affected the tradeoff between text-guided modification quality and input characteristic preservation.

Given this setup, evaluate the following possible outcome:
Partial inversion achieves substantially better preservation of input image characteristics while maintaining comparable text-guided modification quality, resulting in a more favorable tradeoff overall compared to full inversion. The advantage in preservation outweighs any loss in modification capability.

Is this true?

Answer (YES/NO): NO